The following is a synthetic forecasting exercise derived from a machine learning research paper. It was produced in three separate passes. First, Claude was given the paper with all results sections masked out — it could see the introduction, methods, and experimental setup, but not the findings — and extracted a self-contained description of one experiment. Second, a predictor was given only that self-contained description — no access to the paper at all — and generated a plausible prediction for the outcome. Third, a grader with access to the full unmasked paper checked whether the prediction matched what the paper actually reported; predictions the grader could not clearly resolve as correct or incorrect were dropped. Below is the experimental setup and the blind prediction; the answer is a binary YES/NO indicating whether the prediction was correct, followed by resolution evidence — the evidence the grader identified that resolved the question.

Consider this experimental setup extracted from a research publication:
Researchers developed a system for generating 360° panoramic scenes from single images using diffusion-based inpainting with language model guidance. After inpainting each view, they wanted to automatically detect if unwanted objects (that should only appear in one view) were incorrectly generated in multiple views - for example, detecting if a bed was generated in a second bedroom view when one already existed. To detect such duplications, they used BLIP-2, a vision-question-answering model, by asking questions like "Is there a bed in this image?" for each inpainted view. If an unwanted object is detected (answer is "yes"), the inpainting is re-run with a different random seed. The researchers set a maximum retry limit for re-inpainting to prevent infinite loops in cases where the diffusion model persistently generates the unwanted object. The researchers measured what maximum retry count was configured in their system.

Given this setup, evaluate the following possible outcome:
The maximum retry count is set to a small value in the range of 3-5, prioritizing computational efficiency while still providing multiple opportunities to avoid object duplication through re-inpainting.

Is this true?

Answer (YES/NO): NO